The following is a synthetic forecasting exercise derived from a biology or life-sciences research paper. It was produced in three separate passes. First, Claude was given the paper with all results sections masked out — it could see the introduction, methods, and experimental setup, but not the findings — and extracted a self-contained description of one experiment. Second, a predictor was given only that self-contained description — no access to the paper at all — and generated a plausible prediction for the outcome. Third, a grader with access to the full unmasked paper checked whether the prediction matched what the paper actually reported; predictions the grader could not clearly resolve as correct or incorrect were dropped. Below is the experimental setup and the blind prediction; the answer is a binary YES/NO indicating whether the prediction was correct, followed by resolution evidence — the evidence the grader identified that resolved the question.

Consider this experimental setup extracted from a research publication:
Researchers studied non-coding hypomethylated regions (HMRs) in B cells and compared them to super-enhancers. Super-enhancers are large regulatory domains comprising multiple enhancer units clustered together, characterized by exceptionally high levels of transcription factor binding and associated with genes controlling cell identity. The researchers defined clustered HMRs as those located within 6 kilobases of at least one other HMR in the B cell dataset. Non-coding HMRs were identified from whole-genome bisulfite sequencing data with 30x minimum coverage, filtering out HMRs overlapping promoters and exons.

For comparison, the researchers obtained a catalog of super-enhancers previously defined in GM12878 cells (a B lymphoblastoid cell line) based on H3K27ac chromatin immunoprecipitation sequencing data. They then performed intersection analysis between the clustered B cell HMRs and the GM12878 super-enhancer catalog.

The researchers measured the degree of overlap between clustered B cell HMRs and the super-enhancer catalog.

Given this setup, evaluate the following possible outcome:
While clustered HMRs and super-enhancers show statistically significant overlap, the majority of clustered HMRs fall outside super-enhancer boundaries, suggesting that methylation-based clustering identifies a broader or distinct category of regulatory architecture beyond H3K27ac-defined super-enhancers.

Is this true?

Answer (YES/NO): YES